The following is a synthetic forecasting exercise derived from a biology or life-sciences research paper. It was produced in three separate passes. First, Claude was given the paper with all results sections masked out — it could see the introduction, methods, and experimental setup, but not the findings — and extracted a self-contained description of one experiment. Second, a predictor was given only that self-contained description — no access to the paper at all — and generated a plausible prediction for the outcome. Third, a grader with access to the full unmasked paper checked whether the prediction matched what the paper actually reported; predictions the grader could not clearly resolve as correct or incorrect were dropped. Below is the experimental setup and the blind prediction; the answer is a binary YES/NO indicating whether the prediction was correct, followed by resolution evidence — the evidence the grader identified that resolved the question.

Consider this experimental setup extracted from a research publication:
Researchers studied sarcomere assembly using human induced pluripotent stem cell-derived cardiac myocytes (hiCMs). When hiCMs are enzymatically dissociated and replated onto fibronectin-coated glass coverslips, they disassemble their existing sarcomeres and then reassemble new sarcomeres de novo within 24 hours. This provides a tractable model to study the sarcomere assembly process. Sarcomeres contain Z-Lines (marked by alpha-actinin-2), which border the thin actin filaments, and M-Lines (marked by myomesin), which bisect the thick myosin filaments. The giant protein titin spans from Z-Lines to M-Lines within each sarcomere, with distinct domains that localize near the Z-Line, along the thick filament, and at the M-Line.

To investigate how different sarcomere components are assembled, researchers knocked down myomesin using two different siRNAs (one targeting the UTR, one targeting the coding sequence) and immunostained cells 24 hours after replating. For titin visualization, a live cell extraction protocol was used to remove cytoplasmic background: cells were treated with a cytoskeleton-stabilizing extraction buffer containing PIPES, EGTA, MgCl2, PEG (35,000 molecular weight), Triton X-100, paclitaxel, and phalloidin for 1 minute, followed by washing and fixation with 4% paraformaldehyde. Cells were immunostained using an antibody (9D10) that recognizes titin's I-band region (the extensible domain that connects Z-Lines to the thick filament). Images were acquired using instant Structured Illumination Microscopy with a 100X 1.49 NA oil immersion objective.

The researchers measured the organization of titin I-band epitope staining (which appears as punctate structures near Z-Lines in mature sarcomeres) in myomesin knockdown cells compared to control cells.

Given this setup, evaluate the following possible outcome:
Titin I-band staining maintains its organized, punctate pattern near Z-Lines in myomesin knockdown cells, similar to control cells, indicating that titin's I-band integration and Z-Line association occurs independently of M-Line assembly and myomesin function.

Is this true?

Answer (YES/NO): YES